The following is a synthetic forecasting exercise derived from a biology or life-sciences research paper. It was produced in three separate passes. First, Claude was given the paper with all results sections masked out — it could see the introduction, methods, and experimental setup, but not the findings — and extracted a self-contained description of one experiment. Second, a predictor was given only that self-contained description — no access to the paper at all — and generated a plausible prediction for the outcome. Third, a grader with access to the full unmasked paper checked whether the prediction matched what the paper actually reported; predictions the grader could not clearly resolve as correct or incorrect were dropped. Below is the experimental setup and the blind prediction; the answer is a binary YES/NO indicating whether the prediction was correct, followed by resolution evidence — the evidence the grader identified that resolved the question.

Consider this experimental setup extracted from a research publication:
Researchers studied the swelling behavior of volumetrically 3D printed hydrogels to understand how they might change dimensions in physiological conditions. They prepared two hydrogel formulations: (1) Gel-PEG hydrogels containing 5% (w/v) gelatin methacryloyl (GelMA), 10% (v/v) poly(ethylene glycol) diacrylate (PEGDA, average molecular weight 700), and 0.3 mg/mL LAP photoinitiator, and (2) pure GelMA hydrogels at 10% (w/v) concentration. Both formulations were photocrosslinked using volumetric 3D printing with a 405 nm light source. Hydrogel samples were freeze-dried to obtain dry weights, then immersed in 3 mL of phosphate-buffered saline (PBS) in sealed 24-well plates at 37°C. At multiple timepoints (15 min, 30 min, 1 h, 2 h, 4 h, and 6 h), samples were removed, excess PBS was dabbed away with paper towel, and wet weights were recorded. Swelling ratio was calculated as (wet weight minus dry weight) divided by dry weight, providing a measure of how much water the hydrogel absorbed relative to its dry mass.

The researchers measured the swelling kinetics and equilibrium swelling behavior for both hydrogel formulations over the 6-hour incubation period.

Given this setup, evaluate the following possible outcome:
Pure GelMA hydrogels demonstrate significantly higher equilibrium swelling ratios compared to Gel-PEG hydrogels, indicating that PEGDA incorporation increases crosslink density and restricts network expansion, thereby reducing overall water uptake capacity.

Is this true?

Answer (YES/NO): YES